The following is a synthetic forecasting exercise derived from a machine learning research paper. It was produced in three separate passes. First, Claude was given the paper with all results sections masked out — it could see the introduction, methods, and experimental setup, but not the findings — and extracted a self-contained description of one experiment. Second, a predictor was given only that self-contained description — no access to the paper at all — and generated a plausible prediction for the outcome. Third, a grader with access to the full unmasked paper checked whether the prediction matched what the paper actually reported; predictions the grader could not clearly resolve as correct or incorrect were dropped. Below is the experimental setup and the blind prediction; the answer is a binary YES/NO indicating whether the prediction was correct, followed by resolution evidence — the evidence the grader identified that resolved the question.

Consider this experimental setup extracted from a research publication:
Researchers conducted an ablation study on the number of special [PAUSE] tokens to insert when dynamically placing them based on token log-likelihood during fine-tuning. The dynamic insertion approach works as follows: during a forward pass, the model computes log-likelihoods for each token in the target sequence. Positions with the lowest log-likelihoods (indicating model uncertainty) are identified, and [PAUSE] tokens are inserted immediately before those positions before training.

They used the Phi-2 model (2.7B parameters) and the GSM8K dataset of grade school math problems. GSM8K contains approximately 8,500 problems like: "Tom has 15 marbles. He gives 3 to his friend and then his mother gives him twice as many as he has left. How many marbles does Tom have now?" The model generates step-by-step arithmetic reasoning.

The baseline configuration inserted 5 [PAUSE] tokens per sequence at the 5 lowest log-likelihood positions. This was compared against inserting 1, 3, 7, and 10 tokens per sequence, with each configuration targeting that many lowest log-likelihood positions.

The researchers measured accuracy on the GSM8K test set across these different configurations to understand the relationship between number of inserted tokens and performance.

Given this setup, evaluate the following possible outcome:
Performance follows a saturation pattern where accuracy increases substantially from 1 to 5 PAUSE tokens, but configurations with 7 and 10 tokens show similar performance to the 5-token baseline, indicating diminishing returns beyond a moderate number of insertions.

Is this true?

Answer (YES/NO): NO